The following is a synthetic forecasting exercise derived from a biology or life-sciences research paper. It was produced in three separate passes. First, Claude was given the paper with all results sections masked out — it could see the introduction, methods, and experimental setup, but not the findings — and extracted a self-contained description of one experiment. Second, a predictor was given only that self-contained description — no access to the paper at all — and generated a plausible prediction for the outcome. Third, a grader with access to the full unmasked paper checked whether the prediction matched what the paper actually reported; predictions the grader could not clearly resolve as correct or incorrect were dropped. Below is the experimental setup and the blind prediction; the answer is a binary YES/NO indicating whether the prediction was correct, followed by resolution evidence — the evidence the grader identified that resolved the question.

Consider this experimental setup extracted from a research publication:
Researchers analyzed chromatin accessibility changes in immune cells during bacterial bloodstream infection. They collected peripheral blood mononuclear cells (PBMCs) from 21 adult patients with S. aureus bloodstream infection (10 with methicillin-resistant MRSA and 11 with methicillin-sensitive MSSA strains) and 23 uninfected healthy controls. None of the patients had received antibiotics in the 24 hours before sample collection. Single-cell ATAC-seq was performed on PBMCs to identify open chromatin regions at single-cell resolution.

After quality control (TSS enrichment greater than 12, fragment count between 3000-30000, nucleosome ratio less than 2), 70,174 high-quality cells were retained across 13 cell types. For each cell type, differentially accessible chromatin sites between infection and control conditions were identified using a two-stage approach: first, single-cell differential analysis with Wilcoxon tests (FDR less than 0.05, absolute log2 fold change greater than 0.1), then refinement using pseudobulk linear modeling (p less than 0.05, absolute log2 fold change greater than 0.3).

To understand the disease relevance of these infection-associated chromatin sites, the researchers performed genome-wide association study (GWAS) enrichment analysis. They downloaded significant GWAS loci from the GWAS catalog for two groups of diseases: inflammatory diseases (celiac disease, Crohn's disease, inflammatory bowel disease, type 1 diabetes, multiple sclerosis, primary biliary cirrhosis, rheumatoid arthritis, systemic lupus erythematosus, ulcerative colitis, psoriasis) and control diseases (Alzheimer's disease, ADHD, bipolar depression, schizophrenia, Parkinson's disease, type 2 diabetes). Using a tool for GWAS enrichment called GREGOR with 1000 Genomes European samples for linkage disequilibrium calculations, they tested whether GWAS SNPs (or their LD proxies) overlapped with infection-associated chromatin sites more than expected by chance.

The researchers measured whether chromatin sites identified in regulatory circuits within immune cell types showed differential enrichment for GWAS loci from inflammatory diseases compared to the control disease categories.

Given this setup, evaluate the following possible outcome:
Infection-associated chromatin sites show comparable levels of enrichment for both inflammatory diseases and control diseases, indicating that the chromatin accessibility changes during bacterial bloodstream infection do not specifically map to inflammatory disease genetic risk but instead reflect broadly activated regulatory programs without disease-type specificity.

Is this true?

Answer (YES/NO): NO